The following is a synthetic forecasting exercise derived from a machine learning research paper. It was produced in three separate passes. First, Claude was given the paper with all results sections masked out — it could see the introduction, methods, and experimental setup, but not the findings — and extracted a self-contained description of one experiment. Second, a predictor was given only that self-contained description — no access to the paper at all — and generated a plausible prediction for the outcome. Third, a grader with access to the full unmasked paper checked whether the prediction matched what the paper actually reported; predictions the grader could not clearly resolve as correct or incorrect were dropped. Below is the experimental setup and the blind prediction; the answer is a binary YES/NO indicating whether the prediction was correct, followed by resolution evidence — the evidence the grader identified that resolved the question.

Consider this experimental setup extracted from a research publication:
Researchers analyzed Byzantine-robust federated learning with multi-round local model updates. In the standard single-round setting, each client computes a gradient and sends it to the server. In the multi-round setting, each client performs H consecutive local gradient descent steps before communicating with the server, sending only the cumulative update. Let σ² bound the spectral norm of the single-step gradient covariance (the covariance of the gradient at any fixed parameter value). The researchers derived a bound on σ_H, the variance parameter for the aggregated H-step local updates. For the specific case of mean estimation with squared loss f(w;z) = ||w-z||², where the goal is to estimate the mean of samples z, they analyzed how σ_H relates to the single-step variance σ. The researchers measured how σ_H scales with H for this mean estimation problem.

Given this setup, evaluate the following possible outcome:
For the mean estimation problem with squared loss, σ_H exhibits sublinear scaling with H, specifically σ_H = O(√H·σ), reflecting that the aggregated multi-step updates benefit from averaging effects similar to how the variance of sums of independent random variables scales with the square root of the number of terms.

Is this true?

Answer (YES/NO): NO